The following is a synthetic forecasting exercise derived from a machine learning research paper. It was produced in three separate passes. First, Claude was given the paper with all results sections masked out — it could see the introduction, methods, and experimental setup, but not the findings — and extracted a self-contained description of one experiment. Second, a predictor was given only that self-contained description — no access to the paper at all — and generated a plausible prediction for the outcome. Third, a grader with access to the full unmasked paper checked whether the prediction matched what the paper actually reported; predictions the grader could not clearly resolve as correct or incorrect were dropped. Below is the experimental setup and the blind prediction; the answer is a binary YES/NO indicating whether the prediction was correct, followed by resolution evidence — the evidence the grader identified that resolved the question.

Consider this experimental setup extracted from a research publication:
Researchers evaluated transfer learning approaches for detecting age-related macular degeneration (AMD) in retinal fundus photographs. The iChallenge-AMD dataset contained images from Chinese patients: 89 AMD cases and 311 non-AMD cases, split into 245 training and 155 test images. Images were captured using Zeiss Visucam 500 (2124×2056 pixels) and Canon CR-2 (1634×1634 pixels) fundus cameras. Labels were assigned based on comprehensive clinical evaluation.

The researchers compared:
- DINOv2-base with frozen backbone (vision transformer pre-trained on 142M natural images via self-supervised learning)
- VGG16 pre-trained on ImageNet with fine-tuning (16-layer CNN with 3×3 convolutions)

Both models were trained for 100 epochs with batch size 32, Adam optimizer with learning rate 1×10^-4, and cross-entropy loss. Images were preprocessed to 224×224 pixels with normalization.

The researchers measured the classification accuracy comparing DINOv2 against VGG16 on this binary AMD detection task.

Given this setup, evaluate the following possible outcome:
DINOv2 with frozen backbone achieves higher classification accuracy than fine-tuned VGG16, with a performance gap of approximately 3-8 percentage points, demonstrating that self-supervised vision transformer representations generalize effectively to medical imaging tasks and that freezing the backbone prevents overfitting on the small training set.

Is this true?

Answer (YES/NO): YES